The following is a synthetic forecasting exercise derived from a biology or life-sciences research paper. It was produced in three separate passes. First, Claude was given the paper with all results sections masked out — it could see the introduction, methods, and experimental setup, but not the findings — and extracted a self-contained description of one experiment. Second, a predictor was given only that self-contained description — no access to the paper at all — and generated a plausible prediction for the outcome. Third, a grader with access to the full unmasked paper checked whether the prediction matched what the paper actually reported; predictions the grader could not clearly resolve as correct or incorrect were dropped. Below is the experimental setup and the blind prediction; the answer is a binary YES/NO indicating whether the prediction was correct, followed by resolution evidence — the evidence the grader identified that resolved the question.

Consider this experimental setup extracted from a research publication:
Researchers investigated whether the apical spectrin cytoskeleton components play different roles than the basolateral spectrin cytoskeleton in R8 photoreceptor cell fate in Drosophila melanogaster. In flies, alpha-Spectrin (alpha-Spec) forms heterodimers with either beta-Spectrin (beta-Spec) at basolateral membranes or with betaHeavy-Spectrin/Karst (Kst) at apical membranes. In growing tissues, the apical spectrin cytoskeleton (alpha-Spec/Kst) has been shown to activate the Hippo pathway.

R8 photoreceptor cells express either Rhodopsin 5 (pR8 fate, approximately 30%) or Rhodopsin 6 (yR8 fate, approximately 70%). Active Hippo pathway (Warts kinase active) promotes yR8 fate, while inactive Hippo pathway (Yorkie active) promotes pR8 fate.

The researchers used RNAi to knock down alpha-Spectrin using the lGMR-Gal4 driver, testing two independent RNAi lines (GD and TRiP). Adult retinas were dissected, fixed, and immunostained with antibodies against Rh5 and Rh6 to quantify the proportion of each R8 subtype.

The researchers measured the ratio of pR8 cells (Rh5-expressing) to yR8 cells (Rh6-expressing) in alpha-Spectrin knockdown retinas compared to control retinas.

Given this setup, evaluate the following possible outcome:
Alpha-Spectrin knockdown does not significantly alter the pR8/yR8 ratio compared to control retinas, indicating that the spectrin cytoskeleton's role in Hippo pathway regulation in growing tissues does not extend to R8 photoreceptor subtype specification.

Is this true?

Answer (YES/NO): NO